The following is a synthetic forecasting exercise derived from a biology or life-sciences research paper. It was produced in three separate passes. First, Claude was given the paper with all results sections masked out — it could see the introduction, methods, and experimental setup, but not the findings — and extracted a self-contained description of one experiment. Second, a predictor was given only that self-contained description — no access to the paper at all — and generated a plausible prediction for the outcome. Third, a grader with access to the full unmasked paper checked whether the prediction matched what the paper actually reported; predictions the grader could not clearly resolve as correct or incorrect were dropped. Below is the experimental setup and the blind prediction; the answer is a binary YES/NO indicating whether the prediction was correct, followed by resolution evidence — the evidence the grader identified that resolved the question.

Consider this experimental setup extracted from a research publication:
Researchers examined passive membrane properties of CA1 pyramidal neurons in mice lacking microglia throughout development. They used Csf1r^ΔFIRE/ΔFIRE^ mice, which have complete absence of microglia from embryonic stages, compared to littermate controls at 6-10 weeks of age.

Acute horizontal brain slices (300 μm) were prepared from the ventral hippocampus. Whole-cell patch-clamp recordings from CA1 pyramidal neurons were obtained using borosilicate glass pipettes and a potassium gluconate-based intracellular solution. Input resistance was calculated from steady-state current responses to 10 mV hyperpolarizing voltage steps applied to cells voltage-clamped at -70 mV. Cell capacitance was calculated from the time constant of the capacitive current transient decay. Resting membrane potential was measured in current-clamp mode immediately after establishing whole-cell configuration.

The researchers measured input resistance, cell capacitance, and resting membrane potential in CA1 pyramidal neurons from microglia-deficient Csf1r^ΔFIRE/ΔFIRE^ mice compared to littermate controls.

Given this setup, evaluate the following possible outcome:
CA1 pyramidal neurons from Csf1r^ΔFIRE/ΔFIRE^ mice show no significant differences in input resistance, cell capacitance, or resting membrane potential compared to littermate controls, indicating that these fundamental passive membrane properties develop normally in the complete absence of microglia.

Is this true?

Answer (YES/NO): YES